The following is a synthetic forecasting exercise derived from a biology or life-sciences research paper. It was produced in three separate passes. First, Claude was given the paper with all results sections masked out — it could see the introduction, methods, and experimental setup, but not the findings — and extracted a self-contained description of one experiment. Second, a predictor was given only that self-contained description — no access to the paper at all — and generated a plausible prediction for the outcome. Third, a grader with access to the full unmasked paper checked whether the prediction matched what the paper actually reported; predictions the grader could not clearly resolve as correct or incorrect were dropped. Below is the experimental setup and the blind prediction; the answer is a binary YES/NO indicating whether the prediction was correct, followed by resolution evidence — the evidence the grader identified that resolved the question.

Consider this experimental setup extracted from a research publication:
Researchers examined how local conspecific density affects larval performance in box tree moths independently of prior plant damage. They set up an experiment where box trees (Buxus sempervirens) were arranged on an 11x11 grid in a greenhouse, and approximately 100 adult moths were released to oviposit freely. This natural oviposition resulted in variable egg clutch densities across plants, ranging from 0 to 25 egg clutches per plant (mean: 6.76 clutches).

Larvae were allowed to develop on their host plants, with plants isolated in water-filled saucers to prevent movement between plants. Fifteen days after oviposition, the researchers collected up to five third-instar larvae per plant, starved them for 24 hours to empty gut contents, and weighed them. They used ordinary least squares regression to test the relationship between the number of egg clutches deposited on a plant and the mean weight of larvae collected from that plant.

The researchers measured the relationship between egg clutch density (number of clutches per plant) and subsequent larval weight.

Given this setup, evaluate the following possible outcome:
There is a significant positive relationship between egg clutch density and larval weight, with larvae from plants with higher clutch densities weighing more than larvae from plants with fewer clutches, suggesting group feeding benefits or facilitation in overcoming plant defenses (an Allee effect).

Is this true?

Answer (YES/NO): NO